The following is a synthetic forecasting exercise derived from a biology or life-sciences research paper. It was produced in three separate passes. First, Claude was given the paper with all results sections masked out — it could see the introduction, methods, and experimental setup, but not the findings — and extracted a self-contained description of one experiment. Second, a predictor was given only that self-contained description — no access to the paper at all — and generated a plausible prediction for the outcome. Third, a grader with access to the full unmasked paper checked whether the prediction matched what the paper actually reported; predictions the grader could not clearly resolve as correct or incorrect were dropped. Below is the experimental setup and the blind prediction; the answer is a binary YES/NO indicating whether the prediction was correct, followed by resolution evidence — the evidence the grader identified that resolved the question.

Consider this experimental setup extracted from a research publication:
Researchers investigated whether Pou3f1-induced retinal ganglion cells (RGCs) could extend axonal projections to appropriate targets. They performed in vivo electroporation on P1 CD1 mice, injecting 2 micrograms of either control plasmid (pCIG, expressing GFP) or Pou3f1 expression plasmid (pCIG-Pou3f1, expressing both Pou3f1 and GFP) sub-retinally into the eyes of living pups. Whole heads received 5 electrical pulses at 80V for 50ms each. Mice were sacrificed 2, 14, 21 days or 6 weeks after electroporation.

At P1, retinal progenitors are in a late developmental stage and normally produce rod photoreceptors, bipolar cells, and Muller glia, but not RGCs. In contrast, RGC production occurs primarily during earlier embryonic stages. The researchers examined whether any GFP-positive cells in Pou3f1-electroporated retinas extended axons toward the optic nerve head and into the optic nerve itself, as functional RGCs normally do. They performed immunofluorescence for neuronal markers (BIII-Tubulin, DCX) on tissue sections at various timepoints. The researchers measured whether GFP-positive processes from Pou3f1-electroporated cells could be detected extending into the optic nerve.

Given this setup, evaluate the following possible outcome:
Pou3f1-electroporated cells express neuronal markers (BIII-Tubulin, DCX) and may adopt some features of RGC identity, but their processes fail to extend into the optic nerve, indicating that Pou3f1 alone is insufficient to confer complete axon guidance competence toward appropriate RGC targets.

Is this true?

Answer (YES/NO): YES